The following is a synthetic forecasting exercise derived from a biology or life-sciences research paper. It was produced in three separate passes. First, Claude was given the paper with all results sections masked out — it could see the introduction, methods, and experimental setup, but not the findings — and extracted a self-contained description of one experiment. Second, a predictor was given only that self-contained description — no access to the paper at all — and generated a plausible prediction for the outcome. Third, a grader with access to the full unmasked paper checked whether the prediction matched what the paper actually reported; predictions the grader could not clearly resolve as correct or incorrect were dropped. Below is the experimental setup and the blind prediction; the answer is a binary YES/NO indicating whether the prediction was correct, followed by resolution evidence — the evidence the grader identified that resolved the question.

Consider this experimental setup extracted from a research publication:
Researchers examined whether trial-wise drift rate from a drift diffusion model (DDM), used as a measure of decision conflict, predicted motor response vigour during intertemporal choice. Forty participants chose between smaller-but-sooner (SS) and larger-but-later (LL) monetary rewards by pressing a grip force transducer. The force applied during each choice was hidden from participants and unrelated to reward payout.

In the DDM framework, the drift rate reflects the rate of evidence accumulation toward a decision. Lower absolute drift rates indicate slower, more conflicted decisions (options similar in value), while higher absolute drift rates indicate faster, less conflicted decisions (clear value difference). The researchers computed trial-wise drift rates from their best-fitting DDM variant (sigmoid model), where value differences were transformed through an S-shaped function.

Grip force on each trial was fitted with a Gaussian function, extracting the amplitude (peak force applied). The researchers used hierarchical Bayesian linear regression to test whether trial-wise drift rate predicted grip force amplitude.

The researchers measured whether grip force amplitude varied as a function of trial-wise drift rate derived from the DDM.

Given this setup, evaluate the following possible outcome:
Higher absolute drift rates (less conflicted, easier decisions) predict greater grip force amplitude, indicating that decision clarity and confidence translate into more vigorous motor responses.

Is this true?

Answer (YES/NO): NO